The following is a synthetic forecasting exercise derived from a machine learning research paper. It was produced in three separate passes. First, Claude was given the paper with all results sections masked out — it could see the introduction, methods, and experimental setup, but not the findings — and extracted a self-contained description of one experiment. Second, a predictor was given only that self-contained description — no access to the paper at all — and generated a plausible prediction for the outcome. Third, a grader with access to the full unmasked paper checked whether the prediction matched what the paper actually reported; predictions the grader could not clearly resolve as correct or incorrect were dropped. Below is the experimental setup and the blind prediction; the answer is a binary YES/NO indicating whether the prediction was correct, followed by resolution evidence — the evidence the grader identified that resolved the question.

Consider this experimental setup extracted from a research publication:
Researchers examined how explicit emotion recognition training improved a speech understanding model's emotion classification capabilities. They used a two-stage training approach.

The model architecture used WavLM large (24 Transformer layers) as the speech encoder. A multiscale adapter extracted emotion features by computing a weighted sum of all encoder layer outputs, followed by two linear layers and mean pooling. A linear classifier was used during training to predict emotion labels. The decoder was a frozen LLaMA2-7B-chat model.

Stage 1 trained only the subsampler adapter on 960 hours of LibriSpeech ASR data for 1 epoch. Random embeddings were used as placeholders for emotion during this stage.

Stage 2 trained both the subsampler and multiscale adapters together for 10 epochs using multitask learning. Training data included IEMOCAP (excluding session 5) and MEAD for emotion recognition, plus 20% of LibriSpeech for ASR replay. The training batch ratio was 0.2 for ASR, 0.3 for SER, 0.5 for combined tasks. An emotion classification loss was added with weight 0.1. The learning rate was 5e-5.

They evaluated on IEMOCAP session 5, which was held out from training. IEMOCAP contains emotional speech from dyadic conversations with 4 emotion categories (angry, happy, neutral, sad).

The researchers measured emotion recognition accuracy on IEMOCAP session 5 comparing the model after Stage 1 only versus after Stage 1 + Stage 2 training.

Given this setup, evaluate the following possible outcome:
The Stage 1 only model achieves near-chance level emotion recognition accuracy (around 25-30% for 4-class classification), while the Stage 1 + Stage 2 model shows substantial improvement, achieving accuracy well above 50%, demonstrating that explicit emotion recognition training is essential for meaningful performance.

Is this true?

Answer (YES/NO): NO